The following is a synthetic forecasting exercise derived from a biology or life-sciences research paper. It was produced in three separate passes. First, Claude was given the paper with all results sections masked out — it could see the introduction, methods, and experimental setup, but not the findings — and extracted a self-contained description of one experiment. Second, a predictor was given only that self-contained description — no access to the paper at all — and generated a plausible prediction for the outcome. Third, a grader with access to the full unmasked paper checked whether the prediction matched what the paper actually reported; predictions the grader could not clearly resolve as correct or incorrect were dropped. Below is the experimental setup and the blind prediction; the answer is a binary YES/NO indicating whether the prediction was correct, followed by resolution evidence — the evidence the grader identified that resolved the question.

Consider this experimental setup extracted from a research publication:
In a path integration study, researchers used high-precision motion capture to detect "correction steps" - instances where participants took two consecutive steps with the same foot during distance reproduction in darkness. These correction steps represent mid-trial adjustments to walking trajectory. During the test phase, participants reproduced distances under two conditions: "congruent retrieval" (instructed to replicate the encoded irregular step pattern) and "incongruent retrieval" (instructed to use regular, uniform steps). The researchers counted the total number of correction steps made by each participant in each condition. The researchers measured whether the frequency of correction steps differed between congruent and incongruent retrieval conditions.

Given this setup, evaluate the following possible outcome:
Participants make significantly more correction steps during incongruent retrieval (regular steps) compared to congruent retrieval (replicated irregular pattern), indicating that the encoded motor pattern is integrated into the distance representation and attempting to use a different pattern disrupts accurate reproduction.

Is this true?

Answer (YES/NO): NO